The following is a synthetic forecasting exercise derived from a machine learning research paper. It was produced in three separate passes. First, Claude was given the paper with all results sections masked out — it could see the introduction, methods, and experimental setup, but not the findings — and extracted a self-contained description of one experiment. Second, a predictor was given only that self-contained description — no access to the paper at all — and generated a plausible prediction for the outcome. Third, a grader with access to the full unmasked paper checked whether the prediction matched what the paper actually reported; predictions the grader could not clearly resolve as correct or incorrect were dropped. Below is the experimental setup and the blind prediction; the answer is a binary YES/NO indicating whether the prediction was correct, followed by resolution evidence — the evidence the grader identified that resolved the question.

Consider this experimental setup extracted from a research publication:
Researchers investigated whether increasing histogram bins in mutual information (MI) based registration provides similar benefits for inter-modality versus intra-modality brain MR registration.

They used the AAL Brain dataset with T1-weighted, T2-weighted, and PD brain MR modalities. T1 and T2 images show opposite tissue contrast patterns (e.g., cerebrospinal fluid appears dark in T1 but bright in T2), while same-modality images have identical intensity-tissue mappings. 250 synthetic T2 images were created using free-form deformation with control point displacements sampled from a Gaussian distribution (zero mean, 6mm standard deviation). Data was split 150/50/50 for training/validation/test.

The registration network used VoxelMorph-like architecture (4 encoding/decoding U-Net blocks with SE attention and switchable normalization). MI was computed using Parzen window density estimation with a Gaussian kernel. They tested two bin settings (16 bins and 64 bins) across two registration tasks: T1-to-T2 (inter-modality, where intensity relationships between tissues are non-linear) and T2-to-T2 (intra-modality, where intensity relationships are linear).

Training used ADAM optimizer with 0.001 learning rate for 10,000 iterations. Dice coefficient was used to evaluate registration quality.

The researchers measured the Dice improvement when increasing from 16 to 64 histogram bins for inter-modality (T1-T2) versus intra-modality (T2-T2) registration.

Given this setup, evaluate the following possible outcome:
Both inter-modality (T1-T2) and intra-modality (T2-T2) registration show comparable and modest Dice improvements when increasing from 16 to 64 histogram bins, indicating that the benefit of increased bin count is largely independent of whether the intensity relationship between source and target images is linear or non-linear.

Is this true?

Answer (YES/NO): NO